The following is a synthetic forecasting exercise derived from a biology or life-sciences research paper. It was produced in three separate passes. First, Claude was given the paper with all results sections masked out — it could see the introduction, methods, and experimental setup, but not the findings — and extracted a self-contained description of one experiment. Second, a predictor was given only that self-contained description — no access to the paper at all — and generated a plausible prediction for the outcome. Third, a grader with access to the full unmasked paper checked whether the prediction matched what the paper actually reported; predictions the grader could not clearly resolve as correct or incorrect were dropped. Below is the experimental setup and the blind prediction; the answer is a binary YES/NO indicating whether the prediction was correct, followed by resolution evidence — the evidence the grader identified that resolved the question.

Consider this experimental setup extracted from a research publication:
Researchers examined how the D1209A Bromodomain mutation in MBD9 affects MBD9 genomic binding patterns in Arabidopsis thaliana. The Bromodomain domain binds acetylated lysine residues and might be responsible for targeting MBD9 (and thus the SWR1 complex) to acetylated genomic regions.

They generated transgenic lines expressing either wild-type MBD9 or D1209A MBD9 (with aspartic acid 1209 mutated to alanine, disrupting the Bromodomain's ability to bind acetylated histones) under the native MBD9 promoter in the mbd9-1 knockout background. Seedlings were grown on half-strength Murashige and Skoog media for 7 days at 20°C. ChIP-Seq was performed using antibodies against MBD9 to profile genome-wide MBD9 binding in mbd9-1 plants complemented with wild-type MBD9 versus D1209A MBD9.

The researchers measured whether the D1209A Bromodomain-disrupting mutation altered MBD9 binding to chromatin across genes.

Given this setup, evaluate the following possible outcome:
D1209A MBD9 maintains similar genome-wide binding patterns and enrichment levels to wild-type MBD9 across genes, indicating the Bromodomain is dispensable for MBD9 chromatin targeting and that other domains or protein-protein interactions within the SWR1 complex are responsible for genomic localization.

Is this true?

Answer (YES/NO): YES